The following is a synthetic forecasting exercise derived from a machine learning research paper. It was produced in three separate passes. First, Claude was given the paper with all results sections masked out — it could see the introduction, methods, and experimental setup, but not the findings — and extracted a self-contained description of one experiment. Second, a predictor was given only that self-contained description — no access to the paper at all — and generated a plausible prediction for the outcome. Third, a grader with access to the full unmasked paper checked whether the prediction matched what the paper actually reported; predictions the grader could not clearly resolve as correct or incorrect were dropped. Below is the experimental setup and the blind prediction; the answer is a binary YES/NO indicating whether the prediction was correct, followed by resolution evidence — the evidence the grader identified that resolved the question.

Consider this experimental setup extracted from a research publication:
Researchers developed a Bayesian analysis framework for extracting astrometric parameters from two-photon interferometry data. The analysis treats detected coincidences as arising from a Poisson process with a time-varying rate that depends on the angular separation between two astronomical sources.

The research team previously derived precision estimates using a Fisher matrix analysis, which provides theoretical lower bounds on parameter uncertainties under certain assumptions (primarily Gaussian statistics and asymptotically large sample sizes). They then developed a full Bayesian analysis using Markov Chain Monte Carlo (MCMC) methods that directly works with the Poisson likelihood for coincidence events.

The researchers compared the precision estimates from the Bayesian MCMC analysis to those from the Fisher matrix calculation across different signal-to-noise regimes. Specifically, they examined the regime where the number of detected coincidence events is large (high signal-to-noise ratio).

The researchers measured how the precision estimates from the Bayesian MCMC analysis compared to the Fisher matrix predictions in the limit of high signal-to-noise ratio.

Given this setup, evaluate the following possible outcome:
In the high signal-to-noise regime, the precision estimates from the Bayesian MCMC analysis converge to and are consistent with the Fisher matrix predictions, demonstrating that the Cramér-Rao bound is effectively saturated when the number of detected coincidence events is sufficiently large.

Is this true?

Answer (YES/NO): YES